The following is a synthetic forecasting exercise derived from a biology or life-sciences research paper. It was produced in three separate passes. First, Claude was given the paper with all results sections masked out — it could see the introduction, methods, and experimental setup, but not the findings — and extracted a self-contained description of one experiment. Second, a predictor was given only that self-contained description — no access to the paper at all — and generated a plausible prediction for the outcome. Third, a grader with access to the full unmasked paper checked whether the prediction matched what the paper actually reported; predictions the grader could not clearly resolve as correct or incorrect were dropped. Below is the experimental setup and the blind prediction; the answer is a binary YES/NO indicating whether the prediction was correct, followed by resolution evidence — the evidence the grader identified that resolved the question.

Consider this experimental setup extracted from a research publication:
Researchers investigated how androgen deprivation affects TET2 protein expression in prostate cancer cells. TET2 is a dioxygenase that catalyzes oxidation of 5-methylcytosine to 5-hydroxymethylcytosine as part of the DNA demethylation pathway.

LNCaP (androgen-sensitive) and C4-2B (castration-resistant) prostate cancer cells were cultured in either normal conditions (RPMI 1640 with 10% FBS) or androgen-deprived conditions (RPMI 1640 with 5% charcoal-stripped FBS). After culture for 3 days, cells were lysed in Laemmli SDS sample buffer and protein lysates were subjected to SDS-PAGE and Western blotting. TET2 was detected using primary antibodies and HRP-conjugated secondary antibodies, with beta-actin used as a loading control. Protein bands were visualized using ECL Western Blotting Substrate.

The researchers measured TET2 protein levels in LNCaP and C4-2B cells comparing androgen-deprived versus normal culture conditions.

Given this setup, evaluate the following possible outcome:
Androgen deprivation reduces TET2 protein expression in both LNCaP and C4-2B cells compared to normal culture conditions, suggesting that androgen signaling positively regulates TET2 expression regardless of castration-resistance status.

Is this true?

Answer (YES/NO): NO